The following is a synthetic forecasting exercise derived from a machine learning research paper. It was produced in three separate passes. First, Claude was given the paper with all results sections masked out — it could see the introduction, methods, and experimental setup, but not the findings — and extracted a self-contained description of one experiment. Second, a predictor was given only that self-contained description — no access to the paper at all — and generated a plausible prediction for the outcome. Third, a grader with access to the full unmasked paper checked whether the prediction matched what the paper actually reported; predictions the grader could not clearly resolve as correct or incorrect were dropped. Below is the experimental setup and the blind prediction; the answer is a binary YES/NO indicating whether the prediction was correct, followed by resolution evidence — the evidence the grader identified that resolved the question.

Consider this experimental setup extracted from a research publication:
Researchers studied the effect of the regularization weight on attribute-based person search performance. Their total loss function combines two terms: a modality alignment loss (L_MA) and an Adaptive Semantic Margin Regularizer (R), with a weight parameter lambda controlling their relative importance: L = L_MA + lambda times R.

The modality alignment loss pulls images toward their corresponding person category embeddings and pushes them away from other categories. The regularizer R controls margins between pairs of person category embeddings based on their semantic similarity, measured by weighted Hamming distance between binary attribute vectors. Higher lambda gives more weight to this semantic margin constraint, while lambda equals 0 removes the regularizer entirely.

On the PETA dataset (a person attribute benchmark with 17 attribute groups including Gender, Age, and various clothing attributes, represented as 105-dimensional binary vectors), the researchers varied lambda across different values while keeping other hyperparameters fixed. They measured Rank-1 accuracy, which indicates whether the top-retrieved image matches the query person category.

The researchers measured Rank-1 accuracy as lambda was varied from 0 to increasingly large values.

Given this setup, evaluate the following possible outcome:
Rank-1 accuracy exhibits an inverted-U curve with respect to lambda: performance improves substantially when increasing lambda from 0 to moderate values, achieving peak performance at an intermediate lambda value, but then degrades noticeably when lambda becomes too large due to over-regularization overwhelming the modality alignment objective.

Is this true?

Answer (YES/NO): YES